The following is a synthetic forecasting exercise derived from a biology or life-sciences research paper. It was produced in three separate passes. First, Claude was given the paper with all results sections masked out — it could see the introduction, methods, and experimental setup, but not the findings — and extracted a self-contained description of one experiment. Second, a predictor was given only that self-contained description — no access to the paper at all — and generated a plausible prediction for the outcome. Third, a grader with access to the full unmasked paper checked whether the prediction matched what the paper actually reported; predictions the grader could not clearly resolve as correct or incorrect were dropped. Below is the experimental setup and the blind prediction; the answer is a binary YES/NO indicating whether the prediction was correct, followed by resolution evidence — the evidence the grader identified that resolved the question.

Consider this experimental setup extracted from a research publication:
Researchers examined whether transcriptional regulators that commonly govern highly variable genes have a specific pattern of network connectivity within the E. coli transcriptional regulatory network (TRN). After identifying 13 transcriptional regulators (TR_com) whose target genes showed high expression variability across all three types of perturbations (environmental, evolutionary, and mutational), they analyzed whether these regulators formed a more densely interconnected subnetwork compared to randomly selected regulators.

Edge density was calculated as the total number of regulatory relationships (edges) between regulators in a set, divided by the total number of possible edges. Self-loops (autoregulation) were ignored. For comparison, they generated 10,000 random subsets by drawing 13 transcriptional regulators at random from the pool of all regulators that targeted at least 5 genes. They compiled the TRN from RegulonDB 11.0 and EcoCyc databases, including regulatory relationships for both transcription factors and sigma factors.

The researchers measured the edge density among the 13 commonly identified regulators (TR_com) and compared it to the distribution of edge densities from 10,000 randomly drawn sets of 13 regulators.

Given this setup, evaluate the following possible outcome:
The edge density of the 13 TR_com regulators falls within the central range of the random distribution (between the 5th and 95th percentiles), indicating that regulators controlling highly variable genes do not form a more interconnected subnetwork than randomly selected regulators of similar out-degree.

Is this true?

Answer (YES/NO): NO